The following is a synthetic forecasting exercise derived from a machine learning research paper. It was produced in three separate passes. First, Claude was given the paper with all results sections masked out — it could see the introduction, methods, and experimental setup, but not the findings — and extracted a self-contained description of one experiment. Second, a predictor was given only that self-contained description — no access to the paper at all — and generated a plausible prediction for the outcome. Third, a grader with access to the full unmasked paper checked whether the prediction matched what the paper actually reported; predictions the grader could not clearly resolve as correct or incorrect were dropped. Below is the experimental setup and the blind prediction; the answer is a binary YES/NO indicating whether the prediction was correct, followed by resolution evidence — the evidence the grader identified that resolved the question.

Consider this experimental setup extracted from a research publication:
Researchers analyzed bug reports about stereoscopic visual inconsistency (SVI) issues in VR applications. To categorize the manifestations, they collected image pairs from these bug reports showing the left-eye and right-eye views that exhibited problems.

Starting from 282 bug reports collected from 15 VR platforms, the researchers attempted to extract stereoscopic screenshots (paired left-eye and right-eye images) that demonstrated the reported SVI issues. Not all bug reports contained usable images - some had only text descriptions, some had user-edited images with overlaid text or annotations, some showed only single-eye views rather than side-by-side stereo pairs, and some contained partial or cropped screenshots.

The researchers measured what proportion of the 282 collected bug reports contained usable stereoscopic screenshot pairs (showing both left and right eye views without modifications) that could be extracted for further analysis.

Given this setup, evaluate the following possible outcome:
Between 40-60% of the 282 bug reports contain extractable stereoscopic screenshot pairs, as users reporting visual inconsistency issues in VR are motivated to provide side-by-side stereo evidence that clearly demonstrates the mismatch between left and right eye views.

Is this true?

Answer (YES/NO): NO